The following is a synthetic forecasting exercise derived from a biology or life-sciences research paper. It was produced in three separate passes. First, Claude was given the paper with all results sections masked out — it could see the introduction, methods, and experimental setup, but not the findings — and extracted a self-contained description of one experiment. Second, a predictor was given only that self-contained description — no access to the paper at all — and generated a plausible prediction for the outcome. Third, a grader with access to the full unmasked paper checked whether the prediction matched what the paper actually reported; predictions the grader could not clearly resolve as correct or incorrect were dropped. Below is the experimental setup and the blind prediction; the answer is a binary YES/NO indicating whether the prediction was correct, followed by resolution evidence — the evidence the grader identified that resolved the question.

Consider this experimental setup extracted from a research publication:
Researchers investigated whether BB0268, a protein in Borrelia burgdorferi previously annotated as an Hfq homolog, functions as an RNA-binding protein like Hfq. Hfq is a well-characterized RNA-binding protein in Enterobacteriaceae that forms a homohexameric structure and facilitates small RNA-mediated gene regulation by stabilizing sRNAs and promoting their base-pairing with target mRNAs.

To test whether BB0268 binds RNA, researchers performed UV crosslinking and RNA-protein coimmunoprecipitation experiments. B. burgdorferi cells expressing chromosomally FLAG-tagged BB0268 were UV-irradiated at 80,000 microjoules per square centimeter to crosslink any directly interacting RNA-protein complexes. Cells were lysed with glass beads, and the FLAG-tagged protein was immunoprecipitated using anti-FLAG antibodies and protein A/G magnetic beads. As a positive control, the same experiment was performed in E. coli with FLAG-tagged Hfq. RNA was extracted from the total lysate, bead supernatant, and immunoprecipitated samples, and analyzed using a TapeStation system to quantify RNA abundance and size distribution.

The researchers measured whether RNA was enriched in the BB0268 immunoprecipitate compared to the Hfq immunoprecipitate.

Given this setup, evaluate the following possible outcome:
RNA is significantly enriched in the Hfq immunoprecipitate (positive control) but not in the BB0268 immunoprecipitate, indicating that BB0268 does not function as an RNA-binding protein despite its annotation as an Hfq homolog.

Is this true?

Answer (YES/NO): YES